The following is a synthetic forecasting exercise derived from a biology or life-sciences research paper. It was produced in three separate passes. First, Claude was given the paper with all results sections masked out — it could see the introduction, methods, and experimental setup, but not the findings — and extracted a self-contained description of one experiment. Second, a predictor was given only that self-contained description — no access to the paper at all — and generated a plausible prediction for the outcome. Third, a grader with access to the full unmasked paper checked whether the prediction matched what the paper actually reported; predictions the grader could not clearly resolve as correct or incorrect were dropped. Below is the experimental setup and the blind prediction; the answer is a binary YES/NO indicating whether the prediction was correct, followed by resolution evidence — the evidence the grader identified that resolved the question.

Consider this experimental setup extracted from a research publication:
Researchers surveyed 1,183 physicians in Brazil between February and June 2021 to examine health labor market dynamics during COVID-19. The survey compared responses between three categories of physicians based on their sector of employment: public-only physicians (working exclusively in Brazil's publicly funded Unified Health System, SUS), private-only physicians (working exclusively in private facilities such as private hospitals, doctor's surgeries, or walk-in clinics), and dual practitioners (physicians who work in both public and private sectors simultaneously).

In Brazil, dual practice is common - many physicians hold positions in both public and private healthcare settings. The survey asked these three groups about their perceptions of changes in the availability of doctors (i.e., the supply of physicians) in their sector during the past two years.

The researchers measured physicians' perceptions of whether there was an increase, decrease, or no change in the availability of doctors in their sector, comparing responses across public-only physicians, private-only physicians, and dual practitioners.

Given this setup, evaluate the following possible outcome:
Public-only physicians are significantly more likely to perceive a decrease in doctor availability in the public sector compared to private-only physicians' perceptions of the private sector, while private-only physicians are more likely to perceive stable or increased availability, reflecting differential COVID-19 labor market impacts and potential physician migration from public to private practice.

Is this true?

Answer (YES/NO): NO